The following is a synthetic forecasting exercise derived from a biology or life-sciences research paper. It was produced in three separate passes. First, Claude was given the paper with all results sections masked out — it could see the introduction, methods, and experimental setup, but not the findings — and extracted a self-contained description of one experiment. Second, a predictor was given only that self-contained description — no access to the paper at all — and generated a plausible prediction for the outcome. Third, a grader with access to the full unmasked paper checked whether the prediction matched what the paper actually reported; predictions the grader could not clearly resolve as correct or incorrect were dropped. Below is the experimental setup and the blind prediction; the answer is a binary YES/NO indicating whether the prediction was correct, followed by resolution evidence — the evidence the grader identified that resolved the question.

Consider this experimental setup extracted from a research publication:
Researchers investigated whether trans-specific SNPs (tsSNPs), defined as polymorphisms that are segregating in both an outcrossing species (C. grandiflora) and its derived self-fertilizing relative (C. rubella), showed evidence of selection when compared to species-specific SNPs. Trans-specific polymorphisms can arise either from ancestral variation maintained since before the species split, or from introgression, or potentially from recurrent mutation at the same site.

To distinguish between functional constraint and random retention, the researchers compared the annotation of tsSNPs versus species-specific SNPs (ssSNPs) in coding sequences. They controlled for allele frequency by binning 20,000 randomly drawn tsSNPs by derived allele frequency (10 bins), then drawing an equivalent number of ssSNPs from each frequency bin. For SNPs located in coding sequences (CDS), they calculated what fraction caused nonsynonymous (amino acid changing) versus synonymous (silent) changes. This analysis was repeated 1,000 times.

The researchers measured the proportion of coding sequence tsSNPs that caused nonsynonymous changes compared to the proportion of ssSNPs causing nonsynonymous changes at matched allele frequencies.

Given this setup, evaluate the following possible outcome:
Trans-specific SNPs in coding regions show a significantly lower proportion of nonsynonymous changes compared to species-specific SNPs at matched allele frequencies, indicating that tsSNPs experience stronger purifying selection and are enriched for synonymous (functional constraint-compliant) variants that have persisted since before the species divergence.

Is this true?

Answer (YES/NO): YES